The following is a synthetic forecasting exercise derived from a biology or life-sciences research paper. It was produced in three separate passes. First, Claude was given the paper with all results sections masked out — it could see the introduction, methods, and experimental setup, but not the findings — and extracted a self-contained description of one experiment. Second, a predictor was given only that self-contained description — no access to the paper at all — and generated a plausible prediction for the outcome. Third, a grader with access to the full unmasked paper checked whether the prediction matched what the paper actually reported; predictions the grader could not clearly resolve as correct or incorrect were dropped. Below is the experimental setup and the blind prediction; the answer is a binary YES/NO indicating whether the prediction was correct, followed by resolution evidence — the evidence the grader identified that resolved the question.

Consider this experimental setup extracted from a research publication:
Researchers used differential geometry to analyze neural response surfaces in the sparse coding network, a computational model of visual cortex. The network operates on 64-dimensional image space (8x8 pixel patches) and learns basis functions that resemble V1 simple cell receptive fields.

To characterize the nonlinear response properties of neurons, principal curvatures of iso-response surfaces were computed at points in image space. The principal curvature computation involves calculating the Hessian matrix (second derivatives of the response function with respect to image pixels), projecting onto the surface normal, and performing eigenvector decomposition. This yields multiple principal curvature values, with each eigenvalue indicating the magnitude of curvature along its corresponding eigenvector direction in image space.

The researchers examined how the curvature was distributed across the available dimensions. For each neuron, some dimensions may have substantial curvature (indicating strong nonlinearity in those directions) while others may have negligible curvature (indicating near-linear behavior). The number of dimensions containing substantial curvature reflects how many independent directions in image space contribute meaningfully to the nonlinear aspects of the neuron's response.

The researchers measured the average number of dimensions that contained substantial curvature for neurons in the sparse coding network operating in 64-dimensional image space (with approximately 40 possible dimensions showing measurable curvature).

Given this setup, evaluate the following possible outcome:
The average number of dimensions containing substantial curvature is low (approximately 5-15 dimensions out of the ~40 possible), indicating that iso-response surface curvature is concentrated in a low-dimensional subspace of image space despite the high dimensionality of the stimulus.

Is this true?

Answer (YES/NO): NO